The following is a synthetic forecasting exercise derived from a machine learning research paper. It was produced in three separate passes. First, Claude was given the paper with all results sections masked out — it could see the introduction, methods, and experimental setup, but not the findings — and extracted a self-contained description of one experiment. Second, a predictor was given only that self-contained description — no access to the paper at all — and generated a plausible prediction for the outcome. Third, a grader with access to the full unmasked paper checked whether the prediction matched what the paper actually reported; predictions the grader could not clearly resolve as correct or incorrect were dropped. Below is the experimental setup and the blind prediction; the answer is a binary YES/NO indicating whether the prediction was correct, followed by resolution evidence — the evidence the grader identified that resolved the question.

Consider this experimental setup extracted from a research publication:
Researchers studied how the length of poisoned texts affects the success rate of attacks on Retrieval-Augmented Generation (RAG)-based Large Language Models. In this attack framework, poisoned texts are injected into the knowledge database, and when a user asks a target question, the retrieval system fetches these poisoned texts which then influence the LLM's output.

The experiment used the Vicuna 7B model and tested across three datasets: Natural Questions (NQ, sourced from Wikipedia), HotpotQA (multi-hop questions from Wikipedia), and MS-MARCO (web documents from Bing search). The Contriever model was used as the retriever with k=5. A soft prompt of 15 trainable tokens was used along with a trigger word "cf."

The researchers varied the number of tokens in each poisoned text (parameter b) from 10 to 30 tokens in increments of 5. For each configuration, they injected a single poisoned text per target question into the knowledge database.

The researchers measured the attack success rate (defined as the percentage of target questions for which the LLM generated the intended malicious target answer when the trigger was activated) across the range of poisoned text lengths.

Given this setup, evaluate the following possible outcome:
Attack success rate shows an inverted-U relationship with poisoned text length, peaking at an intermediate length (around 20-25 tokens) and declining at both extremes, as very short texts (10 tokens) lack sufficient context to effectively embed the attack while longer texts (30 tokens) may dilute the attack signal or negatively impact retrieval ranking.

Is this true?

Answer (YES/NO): NO